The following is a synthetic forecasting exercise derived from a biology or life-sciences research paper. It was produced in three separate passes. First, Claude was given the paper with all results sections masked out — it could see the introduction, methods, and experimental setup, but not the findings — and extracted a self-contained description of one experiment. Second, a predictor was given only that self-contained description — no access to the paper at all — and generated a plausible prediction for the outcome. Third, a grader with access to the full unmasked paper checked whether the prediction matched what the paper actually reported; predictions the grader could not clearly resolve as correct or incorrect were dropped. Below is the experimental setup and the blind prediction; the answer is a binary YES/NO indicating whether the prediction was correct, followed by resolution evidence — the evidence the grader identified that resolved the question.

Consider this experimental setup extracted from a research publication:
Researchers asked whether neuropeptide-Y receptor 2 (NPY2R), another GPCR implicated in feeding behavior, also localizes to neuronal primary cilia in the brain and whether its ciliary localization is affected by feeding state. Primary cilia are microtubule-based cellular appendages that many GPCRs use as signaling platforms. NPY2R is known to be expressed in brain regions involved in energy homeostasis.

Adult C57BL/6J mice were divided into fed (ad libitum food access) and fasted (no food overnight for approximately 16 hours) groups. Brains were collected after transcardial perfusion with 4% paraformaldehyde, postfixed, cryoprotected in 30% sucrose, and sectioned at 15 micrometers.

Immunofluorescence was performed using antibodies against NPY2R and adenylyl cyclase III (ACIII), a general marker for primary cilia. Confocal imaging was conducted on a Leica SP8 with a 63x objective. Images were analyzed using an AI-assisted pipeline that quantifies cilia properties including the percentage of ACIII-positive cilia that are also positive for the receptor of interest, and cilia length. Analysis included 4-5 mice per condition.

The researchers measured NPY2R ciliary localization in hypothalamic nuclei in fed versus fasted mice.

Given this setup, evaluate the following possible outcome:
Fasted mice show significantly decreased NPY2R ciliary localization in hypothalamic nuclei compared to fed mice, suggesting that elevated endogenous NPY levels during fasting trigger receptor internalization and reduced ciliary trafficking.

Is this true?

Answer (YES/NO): YES